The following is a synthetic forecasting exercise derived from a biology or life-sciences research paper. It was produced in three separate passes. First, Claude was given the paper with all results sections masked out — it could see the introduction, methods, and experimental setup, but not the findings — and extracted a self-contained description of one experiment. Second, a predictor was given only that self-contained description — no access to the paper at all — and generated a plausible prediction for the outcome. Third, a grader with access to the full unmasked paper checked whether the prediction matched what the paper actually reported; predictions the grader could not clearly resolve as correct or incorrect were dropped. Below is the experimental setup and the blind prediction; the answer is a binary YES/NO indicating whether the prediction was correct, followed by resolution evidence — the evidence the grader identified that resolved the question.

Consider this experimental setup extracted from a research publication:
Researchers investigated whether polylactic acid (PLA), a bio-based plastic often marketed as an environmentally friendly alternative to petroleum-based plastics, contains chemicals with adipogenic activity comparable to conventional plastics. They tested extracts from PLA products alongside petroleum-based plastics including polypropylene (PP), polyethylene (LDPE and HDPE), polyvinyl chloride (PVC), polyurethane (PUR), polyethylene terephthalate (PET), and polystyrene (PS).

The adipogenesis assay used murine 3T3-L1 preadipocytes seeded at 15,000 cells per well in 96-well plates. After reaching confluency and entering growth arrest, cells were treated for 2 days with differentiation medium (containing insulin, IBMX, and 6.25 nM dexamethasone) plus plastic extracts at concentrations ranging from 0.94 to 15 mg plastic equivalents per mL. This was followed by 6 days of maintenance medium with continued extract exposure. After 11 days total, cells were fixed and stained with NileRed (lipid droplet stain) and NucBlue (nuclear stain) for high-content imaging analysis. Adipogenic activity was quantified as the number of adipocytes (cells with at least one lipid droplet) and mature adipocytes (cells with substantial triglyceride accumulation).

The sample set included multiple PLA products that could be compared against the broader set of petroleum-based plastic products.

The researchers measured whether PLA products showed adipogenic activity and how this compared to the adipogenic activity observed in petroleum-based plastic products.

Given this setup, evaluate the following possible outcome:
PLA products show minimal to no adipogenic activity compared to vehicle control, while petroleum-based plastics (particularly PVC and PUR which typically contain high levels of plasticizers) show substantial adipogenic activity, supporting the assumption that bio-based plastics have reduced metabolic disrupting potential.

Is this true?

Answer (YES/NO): YES